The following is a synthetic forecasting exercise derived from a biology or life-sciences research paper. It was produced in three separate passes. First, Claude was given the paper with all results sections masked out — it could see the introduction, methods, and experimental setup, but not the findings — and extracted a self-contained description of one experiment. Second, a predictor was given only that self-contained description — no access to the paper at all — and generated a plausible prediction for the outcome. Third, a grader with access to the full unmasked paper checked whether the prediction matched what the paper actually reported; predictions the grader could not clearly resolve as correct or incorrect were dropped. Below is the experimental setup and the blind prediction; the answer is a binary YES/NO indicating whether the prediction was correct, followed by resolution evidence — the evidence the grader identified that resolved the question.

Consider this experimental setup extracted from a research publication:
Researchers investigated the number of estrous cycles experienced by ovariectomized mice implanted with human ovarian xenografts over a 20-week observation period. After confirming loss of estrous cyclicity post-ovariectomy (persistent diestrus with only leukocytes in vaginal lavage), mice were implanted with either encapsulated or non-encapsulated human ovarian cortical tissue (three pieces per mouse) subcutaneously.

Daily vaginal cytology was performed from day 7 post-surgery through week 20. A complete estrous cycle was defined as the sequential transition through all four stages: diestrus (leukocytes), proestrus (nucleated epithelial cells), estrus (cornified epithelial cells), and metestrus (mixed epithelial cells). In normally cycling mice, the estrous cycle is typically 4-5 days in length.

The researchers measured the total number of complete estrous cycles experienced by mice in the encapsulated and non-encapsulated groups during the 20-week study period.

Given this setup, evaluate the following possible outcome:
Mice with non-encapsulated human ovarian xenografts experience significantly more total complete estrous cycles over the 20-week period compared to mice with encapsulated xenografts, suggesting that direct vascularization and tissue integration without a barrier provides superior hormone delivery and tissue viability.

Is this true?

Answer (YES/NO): NO